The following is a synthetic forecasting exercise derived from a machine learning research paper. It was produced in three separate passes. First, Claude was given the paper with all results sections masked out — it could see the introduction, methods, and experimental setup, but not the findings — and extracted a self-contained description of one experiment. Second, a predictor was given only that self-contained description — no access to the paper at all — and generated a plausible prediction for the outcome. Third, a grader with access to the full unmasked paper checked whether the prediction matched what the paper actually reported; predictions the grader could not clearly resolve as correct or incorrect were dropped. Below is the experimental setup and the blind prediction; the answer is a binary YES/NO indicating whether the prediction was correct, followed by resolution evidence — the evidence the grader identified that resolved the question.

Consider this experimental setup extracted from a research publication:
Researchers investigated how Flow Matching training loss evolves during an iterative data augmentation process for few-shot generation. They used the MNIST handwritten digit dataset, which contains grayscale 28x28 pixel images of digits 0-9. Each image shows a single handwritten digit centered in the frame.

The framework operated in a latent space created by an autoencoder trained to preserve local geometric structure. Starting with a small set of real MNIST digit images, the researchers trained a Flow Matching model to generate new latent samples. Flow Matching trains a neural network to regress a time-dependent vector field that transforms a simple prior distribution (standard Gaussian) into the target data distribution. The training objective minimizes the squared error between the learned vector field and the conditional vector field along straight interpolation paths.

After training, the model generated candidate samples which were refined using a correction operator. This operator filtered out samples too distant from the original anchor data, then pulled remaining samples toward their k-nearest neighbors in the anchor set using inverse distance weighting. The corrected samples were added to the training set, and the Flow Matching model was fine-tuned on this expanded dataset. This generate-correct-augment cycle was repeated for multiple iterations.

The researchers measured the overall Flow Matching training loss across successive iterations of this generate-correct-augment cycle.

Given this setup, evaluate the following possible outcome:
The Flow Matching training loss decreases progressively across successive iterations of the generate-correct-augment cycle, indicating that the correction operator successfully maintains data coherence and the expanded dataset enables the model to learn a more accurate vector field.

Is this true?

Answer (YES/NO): YES